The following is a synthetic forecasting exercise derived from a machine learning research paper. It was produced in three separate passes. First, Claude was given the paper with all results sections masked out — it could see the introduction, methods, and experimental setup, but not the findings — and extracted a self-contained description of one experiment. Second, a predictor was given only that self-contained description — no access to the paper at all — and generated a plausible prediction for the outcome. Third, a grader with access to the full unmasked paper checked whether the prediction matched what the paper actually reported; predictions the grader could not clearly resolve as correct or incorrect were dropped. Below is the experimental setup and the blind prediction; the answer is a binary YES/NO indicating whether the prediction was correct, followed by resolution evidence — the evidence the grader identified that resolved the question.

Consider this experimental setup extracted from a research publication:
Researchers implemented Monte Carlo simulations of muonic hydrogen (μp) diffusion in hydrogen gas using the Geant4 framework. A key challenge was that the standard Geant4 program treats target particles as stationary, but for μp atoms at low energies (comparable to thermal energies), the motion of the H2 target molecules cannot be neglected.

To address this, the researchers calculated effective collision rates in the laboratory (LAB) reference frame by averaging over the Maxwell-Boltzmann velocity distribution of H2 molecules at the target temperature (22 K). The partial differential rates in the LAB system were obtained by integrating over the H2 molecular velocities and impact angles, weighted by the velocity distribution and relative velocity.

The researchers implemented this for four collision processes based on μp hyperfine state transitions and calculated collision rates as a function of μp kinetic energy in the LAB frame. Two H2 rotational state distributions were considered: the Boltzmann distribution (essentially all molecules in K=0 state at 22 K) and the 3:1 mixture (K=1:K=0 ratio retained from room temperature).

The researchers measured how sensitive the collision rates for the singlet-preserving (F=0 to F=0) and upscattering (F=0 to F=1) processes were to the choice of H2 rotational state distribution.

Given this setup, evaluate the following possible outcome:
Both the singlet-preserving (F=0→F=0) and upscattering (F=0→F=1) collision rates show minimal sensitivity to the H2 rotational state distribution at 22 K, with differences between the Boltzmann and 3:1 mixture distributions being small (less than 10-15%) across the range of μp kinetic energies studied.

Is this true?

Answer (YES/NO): YES